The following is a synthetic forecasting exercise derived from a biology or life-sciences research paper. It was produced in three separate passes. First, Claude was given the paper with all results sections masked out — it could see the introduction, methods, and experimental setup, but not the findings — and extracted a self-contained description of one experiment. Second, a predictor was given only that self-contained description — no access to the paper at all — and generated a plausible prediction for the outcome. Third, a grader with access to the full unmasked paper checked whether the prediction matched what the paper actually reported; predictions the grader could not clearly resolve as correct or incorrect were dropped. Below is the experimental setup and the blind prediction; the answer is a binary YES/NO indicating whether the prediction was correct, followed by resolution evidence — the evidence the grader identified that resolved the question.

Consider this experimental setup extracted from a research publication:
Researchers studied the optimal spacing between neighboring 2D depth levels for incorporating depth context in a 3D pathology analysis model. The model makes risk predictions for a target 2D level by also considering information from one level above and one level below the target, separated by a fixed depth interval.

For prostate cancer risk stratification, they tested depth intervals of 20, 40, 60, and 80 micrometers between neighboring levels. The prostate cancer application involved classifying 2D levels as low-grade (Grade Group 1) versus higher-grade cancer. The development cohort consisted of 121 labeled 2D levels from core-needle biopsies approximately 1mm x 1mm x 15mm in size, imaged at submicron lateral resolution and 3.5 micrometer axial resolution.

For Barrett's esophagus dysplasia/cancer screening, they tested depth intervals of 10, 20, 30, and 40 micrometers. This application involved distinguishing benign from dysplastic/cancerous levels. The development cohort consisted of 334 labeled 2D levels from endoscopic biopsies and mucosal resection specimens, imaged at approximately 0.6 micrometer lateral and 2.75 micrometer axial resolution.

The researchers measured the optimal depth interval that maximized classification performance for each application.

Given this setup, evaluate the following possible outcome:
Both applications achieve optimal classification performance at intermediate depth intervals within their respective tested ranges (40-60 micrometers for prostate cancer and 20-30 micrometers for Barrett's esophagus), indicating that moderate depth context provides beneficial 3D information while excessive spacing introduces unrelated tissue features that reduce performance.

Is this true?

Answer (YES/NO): NO